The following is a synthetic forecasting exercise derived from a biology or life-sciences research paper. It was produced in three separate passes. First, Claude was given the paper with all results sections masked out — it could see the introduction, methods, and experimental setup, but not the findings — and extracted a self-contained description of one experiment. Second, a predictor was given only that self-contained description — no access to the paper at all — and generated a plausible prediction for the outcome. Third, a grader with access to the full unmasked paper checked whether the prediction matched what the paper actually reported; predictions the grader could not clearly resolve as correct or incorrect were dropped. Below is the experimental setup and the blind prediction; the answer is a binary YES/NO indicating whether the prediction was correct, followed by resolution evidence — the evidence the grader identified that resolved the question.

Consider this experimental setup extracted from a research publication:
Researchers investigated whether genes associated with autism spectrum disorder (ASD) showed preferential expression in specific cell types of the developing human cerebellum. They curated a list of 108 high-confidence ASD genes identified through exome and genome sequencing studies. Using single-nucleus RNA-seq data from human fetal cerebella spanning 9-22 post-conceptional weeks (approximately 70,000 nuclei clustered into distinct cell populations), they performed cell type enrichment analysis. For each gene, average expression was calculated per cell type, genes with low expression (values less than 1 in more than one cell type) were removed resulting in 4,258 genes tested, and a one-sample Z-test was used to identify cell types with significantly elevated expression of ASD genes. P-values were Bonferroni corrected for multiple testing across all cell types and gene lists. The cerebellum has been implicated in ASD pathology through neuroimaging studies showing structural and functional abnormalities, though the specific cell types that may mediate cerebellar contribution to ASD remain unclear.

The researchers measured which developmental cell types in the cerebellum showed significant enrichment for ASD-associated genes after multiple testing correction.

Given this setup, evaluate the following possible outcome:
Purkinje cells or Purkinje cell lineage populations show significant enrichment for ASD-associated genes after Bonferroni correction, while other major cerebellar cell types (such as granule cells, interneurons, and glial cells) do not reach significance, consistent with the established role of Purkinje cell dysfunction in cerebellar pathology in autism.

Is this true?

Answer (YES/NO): NO